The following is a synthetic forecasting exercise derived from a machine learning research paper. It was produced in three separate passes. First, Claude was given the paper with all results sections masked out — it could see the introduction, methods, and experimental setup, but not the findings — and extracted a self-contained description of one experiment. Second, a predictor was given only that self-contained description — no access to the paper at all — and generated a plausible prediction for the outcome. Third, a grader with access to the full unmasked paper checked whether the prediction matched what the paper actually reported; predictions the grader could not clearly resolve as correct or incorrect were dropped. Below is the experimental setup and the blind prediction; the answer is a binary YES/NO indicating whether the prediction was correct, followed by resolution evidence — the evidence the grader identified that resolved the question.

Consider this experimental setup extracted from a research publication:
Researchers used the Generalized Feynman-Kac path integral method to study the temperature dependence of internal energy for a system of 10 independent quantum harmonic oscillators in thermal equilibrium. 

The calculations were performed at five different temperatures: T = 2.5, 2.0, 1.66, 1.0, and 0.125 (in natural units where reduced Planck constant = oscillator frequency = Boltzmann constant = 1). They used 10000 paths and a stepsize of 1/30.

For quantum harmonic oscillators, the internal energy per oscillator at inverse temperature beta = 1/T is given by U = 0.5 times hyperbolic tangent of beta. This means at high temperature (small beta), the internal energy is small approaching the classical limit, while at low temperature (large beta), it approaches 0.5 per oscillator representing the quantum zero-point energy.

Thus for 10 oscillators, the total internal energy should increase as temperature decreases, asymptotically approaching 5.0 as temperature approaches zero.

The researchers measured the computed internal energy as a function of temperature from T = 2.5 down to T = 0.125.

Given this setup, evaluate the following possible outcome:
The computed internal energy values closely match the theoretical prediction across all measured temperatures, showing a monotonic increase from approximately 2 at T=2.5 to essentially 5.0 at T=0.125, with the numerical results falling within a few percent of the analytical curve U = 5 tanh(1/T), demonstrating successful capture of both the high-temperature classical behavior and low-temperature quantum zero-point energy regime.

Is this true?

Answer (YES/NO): NO